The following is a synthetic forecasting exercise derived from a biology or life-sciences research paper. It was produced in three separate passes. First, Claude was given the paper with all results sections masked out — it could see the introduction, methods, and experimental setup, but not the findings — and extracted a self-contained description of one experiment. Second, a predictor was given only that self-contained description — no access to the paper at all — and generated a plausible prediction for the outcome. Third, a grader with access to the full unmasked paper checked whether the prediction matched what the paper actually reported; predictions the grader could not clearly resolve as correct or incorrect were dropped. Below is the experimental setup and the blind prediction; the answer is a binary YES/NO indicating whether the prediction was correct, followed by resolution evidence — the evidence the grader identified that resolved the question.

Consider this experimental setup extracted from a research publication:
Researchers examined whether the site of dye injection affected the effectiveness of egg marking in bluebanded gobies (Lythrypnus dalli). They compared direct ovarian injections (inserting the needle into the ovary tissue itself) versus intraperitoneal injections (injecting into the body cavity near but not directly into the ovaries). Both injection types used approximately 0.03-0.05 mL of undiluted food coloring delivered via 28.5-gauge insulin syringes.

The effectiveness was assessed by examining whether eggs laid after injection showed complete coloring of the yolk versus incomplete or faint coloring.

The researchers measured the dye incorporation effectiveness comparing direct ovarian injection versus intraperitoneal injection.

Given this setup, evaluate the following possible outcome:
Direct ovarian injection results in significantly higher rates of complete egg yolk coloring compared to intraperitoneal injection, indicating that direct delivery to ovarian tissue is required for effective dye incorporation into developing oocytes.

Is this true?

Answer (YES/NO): YES